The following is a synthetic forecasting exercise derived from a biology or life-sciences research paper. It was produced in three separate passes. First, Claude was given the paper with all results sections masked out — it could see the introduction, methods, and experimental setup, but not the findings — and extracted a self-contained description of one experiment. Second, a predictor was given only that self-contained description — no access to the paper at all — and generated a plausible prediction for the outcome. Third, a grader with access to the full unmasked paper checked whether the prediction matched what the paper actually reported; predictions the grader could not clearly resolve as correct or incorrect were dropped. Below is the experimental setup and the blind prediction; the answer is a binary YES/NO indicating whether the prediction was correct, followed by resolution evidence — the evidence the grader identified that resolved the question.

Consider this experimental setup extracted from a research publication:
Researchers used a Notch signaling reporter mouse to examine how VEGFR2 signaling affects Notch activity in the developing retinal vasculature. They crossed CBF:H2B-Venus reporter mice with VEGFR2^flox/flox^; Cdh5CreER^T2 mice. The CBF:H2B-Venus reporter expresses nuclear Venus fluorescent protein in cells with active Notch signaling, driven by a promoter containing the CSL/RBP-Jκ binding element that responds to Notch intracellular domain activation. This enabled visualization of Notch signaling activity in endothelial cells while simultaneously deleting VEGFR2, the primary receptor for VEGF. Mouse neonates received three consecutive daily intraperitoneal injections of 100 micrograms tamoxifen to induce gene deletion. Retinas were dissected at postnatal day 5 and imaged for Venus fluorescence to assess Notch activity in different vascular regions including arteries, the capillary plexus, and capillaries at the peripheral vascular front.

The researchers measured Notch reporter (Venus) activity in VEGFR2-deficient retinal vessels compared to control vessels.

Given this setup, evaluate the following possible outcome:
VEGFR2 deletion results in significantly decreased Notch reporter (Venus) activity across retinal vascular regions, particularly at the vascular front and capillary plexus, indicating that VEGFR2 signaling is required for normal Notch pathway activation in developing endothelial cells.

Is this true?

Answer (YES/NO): NO